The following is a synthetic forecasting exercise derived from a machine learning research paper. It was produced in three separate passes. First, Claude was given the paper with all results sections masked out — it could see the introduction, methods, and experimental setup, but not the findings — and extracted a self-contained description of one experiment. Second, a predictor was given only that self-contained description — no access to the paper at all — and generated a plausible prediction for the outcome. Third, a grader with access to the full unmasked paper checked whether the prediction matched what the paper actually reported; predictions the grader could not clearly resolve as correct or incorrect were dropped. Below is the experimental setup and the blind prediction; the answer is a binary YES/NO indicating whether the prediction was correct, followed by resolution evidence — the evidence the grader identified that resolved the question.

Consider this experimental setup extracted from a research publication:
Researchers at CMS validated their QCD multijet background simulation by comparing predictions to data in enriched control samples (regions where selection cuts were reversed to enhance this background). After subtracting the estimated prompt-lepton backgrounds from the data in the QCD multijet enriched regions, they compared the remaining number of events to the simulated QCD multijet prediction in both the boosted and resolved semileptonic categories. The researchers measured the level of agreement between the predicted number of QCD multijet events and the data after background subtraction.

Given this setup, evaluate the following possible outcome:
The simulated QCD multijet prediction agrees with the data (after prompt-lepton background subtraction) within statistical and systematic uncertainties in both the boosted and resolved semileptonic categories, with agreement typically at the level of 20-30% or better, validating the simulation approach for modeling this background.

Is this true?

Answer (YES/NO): YES